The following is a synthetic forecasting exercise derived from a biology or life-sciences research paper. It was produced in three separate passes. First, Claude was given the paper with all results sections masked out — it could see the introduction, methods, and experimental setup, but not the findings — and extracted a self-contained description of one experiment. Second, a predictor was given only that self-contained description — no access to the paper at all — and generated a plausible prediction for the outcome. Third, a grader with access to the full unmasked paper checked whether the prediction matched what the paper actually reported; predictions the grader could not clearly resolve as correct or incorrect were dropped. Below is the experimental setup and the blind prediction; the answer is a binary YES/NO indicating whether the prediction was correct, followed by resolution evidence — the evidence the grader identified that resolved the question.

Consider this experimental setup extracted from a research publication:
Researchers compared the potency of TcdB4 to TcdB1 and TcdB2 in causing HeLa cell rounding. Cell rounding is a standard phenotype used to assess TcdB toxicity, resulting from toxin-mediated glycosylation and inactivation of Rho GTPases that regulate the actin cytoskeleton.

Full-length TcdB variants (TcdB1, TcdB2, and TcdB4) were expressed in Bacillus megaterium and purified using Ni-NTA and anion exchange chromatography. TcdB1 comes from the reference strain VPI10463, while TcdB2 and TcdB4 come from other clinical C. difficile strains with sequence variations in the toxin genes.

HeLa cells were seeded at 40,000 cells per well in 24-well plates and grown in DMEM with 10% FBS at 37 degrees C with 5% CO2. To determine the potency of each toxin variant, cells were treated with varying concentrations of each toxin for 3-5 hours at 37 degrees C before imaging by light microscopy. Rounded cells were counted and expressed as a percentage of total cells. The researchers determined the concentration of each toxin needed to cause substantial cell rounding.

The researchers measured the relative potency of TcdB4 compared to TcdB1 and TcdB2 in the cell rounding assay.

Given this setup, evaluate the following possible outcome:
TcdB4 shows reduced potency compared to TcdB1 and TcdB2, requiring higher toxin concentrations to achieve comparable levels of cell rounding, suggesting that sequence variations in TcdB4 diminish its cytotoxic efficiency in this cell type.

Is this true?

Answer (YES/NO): YES